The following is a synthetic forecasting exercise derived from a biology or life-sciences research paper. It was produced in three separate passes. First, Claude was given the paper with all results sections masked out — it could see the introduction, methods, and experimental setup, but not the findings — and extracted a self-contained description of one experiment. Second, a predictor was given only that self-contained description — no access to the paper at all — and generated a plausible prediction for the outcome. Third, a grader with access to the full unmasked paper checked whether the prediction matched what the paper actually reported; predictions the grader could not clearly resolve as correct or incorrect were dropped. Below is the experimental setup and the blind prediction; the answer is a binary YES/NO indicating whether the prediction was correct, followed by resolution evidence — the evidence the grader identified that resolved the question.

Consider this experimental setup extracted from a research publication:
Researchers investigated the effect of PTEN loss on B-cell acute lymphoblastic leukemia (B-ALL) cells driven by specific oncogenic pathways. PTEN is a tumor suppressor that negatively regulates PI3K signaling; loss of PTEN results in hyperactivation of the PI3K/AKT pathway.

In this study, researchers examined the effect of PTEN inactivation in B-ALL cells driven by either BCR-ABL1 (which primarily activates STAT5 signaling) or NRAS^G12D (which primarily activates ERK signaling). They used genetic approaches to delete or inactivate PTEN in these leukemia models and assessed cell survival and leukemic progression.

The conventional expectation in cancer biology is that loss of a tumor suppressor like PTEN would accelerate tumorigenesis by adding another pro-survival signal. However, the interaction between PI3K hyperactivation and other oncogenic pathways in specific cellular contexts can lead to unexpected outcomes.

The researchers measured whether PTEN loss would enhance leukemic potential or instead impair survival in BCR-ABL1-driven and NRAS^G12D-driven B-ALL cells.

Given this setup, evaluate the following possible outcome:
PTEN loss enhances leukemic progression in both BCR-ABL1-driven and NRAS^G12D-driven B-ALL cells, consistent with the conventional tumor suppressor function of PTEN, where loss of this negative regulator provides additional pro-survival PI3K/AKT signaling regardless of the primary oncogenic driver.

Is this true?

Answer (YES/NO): NO